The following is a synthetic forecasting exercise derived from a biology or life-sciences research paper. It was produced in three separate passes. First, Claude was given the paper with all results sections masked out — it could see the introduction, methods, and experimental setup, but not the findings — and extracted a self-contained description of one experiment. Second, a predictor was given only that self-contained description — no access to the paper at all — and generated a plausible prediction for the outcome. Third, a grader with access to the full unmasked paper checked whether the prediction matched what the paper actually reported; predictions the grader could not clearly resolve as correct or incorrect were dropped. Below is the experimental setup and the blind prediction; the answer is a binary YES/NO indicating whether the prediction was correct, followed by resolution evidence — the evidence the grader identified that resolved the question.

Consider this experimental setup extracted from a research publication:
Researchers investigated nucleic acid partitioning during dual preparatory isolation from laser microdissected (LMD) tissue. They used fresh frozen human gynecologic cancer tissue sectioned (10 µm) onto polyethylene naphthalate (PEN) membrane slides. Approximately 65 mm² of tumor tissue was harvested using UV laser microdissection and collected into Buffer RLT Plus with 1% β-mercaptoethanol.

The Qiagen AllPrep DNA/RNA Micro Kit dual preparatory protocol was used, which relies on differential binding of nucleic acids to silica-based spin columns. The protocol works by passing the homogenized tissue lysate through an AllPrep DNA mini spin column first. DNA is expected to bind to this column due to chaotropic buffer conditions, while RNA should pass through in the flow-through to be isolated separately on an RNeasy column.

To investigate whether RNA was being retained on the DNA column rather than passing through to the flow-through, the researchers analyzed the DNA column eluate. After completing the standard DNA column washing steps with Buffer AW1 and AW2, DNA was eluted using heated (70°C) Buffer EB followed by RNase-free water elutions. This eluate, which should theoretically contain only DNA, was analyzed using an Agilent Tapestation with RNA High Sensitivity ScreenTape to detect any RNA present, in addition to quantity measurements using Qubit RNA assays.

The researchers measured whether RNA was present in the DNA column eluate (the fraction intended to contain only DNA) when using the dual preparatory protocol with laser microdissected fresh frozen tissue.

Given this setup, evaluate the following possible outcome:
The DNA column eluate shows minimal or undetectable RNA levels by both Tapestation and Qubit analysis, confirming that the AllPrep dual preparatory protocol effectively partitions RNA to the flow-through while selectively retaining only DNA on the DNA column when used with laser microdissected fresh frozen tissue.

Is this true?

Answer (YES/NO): NO